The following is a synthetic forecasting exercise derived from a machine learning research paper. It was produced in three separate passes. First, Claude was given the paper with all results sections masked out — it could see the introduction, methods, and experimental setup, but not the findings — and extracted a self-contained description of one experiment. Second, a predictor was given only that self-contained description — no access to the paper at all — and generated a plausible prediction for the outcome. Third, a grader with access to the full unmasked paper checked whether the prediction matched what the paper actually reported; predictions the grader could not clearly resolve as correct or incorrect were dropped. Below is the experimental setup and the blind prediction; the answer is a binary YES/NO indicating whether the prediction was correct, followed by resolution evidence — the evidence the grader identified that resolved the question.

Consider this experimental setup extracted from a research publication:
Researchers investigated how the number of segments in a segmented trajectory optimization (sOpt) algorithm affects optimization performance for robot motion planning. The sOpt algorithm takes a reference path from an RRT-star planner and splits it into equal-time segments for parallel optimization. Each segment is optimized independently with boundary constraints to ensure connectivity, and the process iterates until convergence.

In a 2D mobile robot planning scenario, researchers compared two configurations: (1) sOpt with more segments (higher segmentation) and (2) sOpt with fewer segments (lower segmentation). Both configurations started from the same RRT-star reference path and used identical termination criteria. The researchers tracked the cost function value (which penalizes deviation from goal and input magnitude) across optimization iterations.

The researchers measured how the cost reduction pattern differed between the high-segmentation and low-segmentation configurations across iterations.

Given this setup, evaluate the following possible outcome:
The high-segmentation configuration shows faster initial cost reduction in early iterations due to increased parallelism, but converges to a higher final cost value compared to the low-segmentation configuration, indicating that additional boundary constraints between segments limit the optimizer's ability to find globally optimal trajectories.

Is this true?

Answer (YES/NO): NO